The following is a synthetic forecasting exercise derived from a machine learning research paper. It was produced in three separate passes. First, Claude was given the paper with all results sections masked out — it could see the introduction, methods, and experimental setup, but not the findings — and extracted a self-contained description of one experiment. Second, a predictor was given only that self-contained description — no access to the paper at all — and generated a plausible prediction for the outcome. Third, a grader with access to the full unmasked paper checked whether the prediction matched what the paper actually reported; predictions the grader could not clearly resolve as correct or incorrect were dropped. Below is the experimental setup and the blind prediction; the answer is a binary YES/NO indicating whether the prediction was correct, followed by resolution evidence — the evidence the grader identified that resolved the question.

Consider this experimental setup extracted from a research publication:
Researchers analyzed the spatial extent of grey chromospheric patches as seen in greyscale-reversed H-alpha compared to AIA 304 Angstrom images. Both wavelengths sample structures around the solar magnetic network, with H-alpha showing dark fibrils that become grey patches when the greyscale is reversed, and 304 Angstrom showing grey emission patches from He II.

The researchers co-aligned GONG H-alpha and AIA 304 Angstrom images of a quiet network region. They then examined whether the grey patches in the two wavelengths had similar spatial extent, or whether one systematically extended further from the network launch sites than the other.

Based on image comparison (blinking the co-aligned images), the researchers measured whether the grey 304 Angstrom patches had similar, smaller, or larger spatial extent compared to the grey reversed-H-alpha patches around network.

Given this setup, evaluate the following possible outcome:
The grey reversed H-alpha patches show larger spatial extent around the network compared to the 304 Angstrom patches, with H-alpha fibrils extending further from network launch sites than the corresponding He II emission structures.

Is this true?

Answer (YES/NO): NO